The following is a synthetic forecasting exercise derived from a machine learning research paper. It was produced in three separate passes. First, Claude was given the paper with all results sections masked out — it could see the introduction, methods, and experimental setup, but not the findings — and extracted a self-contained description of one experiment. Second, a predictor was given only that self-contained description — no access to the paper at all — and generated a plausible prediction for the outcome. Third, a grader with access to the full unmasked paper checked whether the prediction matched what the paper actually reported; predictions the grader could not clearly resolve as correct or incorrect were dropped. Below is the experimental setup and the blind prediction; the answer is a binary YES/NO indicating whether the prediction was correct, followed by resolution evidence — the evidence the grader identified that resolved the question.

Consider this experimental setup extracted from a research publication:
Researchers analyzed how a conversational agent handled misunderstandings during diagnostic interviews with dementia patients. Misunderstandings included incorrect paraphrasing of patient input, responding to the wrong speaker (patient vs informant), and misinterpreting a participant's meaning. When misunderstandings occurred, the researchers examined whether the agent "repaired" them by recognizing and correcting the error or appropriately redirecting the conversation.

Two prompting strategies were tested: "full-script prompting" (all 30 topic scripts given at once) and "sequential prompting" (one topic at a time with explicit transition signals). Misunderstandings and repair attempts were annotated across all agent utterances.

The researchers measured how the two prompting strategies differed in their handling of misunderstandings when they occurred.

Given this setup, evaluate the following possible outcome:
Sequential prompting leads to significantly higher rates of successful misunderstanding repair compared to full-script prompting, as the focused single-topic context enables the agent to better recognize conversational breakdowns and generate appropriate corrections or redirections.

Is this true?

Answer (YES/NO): YES